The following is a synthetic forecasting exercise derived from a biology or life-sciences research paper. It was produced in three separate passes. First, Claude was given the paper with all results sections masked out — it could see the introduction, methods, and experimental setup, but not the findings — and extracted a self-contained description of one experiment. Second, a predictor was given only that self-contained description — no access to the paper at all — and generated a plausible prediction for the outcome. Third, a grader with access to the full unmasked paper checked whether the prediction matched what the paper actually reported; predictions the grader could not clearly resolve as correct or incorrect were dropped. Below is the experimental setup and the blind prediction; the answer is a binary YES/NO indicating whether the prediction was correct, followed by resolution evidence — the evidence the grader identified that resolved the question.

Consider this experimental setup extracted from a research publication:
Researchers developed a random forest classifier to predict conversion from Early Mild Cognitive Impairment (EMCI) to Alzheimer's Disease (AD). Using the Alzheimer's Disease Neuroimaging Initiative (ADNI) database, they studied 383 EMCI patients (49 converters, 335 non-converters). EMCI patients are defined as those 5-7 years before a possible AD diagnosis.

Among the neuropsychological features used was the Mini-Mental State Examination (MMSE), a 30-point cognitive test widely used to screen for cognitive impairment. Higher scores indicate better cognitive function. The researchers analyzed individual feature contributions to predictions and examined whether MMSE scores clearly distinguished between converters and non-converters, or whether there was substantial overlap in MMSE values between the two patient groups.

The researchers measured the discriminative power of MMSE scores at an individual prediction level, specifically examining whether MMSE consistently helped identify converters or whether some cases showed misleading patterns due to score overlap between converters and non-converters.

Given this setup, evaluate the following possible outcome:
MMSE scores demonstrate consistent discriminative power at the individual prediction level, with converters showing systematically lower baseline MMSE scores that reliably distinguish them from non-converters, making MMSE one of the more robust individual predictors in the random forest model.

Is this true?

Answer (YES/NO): NO